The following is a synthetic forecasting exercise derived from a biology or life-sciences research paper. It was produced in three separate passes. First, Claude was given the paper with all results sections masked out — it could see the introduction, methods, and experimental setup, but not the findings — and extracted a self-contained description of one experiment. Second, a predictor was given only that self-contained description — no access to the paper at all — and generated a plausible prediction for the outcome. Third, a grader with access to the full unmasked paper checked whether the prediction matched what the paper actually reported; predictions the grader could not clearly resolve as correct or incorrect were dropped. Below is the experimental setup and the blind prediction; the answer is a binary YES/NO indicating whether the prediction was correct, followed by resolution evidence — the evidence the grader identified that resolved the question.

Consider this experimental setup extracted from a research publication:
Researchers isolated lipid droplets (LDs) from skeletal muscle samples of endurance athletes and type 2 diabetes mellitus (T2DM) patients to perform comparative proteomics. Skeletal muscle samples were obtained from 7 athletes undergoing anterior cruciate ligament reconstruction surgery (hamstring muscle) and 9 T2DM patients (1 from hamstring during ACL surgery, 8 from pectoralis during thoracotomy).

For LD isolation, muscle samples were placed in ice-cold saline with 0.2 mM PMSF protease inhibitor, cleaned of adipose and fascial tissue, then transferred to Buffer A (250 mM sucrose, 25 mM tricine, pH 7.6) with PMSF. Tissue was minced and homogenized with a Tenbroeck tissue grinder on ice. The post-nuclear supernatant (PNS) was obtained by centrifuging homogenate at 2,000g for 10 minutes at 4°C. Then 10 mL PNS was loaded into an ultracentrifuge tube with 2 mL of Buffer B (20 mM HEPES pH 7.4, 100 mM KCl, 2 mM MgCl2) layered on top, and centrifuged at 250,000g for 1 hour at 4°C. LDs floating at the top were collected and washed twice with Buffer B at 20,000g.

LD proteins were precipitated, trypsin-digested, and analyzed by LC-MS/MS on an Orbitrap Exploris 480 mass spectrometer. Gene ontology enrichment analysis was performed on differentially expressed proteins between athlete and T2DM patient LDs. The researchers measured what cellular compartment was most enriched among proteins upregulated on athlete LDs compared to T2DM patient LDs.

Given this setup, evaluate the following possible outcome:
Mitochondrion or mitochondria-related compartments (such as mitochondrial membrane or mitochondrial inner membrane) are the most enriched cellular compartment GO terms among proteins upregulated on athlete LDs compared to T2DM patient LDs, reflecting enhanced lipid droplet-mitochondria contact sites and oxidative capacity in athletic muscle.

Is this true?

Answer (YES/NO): YES